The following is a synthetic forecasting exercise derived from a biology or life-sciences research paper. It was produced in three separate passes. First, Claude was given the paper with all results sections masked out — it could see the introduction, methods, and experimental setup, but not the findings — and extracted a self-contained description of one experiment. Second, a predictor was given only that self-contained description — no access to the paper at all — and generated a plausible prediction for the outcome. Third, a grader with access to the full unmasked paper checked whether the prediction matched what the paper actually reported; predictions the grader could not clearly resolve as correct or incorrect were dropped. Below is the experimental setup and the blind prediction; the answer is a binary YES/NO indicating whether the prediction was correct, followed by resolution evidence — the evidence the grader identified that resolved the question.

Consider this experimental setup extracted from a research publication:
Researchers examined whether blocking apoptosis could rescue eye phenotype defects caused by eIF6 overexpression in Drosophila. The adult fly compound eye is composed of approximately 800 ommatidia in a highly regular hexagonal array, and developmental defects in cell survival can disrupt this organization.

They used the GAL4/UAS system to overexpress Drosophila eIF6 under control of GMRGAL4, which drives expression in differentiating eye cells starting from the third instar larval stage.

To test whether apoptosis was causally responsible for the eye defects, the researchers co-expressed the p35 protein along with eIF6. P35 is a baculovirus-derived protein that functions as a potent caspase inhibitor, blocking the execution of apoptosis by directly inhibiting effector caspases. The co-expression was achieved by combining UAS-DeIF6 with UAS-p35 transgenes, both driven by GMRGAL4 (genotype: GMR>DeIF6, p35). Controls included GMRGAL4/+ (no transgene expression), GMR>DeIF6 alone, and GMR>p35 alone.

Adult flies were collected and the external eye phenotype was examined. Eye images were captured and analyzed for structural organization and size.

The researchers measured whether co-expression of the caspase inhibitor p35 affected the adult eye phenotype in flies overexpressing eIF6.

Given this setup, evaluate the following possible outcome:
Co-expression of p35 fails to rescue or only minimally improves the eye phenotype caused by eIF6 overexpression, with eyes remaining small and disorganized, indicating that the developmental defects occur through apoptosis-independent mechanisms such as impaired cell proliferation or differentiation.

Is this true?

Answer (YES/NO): NO